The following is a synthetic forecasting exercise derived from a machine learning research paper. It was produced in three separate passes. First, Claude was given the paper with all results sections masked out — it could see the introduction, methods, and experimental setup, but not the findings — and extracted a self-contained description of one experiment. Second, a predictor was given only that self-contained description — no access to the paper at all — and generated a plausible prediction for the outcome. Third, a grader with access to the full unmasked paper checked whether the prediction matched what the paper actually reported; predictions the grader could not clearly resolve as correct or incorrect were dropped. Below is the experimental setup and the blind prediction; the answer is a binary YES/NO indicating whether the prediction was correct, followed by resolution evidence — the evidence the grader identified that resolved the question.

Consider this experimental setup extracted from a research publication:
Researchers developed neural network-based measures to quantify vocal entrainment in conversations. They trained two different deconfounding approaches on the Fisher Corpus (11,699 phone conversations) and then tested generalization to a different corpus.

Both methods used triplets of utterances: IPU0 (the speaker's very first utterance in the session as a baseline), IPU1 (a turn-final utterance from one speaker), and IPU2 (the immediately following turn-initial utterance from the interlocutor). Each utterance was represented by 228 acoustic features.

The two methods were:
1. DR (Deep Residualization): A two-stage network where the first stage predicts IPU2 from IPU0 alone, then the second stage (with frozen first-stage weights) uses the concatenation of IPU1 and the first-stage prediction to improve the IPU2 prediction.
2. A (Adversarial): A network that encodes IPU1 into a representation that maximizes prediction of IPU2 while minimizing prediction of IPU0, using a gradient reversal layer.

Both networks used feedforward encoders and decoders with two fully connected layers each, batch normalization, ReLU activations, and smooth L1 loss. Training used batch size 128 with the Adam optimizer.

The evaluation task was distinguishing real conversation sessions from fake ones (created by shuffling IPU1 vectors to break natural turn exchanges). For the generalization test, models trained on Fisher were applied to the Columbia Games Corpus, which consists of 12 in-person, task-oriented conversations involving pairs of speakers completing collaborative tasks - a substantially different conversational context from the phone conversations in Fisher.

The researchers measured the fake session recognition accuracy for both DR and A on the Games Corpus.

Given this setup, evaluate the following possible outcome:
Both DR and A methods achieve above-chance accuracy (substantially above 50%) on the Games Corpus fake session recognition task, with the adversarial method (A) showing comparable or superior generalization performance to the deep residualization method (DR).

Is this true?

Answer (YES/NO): NO